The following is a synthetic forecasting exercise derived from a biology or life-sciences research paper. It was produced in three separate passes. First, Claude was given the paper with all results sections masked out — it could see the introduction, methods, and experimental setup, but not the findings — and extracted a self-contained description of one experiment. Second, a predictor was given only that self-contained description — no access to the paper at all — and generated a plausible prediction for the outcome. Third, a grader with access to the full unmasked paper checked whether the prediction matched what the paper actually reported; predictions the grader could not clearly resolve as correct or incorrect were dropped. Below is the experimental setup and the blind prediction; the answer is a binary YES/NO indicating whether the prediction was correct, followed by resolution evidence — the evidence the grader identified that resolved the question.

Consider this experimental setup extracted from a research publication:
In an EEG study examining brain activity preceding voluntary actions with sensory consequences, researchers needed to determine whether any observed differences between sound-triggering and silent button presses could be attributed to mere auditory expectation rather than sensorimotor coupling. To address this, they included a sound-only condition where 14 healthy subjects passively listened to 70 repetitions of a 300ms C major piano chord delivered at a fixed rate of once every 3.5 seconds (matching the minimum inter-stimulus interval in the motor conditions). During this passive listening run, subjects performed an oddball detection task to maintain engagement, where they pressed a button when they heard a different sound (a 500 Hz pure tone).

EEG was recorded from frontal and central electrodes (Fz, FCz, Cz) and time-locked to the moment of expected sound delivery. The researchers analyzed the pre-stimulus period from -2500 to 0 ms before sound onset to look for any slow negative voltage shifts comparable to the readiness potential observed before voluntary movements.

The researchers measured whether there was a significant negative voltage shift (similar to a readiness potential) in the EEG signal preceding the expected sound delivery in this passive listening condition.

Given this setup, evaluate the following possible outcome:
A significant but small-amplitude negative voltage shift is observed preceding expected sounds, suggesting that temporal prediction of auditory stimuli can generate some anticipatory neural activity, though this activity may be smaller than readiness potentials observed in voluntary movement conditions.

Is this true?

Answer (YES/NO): NO